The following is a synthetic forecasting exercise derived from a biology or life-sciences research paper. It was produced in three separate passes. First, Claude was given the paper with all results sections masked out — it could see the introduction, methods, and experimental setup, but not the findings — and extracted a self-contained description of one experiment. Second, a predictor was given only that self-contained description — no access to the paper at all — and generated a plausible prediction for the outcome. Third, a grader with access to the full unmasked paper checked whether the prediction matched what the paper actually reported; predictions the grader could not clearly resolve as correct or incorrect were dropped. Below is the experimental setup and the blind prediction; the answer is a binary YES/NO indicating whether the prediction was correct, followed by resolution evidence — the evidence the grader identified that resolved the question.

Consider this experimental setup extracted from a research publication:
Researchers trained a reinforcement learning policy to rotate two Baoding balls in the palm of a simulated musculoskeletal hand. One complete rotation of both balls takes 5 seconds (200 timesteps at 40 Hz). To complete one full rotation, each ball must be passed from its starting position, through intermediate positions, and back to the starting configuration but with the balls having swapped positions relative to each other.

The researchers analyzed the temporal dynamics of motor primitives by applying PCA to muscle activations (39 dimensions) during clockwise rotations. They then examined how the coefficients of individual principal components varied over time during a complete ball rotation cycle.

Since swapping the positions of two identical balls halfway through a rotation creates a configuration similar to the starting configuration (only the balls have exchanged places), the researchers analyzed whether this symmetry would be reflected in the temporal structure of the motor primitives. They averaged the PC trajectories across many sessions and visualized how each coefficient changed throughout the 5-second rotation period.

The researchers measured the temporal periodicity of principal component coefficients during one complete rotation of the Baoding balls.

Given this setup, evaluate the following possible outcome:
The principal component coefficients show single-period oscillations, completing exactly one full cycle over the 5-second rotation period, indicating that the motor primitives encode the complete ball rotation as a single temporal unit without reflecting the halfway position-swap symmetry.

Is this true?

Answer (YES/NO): NO